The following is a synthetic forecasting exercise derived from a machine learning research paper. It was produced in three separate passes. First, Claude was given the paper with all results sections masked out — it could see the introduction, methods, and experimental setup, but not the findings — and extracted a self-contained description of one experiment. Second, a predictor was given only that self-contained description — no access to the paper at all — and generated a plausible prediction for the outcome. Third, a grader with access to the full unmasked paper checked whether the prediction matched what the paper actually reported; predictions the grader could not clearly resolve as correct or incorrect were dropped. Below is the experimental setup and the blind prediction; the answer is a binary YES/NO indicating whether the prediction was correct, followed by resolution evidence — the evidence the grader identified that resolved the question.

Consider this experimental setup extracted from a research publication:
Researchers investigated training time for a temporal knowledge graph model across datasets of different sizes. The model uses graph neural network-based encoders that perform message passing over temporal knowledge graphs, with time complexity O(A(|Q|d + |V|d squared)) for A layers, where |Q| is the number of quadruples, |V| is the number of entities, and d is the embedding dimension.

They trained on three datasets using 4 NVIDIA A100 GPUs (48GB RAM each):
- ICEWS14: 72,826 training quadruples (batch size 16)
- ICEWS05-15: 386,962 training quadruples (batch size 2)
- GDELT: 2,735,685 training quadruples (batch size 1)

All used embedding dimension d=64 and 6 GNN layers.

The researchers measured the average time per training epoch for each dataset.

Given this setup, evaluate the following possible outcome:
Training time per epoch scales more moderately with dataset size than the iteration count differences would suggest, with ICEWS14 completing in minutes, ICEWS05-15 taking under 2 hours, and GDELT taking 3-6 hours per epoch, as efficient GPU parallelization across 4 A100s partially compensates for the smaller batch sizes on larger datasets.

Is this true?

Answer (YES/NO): NO